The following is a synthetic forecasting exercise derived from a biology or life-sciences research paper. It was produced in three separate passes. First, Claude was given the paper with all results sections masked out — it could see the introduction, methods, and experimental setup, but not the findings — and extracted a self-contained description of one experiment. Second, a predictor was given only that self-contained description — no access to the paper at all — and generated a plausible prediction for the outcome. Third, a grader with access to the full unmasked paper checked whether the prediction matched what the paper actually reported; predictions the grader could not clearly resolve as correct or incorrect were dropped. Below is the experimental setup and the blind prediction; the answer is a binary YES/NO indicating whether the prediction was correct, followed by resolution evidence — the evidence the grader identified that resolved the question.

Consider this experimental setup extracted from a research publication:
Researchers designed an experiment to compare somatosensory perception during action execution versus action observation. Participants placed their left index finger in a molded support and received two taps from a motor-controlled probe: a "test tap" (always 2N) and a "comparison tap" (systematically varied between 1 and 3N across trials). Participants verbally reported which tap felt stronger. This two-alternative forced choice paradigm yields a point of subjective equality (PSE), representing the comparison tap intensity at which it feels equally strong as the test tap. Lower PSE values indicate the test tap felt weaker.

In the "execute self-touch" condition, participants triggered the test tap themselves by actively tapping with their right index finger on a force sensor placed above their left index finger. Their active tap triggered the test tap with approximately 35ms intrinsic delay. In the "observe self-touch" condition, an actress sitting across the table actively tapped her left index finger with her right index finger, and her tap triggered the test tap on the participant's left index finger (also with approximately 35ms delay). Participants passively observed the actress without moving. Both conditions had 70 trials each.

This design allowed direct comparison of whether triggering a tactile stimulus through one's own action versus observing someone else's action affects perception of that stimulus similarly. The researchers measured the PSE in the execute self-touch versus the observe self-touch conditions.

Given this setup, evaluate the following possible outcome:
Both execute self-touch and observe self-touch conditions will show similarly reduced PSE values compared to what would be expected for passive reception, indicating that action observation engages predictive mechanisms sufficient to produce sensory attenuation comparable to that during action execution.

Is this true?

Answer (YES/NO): NO